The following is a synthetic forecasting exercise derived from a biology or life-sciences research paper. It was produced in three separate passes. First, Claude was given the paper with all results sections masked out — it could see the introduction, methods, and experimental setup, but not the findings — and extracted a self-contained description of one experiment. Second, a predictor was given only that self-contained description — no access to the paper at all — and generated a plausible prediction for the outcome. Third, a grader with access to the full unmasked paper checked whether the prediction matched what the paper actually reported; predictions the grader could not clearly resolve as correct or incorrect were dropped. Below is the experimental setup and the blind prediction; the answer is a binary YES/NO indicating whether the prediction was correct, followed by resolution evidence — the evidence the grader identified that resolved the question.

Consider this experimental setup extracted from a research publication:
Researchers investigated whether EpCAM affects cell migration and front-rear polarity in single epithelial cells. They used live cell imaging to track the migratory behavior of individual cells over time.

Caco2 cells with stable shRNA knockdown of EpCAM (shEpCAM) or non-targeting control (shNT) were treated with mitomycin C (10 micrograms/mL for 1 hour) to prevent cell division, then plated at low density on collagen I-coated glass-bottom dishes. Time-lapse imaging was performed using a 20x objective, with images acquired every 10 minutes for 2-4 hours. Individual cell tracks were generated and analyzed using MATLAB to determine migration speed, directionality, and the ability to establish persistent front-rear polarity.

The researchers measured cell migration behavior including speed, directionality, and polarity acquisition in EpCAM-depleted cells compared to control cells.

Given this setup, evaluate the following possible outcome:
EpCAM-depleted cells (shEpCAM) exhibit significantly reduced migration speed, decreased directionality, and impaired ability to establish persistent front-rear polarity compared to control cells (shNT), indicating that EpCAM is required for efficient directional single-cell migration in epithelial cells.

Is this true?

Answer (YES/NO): YES